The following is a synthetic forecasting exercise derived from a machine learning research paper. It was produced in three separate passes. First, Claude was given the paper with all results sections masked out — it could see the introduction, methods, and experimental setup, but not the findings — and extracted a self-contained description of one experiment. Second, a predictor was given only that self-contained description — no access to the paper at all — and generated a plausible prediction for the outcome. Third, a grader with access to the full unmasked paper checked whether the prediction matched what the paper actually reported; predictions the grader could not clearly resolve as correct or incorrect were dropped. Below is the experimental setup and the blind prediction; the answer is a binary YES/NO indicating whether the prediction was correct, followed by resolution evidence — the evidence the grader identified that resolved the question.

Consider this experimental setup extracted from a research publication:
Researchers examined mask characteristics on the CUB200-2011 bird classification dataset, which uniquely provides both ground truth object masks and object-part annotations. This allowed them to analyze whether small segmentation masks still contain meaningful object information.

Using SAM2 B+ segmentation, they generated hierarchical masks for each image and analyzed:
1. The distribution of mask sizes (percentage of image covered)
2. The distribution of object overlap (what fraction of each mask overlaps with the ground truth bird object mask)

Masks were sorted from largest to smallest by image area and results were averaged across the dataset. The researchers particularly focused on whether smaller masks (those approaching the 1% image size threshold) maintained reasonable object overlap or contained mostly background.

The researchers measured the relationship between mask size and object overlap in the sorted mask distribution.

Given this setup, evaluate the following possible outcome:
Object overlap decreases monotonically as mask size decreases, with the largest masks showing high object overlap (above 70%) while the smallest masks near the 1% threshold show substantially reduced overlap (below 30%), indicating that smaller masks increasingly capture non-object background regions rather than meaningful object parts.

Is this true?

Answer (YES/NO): NO